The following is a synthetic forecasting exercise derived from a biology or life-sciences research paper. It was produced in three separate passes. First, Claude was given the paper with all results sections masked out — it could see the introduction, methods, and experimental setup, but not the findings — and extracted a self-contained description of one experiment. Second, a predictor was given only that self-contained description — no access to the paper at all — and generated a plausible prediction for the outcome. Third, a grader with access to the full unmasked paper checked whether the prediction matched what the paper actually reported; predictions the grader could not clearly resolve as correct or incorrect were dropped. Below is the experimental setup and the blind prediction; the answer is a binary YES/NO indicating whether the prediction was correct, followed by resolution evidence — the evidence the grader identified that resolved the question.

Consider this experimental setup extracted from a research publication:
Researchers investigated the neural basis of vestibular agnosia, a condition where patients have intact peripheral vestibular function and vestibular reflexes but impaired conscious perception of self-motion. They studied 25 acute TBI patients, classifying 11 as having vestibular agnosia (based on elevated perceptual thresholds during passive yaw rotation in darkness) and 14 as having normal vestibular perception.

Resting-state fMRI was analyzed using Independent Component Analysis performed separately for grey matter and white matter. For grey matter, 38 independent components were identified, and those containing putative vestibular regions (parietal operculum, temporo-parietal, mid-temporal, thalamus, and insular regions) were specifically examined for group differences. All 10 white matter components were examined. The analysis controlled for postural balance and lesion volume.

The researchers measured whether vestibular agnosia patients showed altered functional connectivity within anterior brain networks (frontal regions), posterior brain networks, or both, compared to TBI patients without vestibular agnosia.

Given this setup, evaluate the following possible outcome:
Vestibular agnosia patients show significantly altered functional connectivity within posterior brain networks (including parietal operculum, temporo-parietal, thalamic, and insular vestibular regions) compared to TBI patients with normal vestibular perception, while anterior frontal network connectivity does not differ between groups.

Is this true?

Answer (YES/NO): NO